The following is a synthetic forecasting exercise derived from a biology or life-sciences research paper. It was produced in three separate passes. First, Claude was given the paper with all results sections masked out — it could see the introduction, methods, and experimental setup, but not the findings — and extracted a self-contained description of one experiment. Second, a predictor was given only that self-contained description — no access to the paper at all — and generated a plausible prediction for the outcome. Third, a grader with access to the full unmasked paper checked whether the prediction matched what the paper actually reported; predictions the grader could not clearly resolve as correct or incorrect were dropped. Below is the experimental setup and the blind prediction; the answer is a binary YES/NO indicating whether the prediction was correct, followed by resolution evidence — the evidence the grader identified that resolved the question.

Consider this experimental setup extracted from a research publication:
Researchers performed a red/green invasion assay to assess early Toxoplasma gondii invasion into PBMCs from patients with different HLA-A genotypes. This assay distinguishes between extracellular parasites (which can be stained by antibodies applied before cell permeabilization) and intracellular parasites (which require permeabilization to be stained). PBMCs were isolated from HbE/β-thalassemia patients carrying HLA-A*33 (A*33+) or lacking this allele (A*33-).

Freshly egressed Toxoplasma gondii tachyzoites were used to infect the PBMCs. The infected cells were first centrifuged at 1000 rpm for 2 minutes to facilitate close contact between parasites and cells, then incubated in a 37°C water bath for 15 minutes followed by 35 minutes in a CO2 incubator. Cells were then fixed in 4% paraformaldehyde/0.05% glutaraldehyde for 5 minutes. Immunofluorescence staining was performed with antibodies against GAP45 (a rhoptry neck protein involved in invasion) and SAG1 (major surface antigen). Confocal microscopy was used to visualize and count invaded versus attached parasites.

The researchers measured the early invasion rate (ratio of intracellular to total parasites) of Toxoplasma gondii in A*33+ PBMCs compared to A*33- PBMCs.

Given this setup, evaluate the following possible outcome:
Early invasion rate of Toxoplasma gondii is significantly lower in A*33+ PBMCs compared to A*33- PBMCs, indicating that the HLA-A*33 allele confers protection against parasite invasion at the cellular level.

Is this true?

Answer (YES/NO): NO